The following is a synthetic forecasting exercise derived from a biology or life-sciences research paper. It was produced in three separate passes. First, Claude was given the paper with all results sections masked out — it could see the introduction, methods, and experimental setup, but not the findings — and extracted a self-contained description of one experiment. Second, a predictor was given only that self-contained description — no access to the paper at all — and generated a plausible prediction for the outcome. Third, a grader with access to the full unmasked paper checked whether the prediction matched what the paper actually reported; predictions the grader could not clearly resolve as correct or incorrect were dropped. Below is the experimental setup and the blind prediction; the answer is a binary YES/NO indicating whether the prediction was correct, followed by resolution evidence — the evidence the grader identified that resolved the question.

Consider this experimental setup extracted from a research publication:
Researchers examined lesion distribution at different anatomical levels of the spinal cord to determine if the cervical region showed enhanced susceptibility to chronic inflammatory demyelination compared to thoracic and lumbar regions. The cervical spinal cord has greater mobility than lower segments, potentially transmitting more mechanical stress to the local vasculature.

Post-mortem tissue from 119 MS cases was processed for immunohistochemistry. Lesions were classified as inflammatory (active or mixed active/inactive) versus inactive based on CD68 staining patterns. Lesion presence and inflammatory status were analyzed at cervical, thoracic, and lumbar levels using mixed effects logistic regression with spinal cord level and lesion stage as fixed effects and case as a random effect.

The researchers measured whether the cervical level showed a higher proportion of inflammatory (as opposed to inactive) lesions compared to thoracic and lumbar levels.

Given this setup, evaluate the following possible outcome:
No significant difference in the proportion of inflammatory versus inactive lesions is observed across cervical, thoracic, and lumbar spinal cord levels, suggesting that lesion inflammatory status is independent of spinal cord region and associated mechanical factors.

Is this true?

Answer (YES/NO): YES